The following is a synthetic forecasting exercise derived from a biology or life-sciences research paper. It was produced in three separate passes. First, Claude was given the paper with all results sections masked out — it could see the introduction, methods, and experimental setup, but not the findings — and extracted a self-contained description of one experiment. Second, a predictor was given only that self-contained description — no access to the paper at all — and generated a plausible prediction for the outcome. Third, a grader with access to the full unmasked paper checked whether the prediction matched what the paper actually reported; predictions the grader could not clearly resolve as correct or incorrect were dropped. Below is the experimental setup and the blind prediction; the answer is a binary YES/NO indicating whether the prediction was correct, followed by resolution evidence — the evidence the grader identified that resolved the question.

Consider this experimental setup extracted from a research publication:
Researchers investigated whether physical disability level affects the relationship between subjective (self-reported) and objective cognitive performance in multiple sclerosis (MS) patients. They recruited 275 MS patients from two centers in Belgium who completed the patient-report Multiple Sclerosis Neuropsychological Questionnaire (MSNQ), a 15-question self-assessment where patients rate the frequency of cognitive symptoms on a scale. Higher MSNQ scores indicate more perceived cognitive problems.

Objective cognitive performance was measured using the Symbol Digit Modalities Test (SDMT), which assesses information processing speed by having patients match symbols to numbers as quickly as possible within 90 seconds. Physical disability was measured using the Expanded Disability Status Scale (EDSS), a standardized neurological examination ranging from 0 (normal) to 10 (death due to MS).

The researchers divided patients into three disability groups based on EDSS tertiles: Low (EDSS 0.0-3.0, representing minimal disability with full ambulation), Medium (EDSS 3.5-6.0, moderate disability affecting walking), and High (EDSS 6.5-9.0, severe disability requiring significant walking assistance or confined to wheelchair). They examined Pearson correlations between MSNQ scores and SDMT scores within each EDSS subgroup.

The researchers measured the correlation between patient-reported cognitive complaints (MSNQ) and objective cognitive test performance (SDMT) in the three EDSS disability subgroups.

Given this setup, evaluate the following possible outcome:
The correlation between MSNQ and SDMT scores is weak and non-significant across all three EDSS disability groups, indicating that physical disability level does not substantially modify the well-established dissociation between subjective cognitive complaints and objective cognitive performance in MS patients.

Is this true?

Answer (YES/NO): YES